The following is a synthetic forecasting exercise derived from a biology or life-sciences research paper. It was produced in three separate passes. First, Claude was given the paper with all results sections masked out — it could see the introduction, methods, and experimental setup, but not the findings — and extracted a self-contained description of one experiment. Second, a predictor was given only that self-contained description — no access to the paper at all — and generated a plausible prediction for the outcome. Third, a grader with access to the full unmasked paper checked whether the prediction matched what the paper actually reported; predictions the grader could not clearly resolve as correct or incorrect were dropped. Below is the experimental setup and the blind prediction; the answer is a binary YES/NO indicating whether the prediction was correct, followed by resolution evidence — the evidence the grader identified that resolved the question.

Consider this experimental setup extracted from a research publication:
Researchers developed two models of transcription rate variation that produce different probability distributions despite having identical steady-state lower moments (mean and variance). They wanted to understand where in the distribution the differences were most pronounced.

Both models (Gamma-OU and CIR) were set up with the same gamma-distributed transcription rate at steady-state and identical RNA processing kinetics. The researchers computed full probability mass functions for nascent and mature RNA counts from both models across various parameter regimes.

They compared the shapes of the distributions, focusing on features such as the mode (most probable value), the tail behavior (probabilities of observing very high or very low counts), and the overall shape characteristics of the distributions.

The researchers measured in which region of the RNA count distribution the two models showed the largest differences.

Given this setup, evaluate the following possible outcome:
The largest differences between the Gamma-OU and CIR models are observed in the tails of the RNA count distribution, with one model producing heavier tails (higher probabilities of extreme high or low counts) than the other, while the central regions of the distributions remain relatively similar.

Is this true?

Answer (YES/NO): YES